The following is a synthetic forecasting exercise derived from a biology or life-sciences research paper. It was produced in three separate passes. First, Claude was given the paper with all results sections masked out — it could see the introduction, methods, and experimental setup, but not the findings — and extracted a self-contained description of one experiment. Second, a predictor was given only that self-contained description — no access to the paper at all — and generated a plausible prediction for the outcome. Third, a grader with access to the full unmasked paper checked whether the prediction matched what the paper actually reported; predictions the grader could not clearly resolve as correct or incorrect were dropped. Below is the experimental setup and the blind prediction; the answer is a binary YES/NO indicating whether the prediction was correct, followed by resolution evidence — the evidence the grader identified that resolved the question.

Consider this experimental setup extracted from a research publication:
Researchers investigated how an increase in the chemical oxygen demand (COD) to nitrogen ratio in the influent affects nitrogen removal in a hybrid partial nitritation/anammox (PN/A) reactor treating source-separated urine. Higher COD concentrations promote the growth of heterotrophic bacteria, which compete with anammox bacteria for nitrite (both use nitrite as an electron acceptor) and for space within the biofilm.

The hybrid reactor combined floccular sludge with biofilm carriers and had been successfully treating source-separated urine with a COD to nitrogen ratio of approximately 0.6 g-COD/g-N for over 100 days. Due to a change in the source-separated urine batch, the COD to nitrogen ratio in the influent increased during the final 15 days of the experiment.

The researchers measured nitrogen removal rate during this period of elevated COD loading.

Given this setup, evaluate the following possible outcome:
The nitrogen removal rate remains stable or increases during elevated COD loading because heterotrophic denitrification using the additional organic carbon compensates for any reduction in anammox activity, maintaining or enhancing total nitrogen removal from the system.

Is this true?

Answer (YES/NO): NO